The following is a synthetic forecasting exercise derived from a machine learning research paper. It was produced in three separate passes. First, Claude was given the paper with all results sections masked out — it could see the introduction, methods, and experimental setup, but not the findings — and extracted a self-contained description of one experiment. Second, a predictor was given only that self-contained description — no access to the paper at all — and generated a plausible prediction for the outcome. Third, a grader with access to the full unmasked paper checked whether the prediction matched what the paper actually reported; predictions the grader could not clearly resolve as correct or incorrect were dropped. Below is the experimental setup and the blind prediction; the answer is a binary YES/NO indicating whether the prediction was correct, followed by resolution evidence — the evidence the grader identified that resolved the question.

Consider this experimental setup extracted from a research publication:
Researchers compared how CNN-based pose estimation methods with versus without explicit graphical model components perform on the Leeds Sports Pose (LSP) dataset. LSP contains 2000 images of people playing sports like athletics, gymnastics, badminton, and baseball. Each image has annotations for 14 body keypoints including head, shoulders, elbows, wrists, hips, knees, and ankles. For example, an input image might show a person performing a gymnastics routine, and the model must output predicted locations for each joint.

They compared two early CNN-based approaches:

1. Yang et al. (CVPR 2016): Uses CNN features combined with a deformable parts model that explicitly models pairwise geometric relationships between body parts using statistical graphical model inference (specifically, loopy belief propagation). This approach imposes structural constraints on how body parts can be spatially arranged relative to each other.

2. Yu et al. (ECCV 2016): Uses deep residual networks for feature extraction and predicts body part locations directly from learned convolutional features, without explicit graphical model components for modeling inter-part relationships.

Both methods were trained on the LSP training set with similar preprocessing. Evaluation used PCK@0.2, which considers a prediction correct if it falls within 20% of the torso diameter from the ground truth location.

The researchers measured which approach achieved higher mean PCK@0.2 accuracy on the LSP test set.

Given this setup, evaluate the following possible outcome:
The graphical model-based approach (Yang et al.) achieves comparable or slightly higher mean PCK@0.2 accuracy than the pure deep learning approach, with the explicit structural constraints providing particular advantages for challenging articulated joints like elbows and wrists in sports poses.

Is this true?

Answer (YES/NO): NO